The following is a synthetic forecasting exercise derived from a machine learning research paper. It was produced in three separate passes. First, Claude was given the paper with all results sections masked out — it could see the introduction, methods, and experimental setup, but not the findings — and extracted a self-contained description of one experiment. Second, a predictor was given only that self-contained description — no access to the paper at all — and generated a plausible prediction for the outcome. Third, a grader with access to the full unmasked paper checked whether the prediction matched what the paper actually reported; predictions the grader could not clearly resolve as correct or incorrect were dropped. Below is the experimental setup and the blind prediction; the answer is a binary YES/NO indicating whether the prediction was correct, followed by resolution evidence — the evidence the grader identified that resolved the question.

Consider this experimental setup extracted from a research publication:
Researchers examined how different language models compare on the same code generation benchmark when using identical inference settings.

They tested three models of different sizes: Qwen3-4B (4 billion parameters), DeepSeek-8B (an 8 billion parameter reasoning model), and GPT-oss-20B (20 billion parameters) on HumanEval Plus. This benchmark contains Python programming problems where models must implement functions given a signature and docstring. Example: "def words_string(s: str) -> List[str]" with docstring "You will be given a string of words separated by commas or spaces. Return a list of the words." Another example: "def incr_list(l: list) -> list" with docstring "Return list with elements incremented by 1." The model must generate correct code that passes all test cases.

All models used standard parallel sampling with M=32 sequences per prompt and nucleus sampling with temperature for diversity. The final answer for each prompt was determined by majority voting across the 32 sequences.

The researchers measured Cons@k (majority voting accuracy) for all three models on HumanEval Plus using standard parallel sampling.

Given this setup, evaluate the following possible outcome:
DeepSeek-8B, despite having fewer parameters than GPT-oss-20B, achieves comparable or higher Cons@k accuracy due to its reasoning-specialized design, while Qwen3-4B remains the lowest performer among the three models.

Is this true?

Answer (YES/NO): YES